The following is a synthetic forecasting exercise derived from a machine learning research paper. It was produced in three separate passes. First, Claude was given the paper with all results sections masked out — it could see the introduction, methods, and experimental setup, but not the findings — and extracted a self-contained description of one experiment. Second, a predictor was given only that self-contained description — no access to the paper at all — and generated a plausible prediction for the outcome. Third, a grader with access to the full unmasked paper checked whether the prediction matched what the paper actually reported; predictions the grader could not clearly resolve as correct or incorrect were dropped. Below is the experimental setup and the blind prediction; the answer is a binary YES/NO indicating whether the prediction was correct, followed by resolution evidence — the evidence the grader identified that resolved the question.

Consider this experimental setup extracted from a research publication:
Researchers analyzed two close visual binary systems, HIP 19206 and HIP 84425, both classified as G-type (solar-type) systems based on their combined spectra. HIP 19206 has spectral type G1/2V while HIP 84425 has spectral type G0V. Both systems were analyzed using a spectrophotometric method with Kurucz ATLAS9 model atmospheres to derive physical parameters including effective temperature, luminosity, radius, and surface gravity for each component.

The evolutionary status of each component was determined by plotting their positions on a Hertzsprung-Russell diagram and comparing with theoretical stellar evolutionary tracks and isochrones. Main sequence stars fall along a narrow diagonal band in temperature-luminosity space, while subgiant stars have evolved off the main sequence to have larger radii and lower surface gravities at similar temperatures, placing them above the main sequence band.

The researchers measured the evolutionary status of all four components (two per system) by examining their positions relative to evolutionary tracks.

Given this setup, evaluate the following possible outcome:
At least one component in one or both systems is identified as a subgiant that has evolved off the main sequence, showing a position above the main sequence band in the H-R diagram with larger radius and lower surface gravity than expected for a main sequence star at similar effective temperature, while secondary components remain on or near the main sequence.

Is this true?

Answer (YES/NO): NO